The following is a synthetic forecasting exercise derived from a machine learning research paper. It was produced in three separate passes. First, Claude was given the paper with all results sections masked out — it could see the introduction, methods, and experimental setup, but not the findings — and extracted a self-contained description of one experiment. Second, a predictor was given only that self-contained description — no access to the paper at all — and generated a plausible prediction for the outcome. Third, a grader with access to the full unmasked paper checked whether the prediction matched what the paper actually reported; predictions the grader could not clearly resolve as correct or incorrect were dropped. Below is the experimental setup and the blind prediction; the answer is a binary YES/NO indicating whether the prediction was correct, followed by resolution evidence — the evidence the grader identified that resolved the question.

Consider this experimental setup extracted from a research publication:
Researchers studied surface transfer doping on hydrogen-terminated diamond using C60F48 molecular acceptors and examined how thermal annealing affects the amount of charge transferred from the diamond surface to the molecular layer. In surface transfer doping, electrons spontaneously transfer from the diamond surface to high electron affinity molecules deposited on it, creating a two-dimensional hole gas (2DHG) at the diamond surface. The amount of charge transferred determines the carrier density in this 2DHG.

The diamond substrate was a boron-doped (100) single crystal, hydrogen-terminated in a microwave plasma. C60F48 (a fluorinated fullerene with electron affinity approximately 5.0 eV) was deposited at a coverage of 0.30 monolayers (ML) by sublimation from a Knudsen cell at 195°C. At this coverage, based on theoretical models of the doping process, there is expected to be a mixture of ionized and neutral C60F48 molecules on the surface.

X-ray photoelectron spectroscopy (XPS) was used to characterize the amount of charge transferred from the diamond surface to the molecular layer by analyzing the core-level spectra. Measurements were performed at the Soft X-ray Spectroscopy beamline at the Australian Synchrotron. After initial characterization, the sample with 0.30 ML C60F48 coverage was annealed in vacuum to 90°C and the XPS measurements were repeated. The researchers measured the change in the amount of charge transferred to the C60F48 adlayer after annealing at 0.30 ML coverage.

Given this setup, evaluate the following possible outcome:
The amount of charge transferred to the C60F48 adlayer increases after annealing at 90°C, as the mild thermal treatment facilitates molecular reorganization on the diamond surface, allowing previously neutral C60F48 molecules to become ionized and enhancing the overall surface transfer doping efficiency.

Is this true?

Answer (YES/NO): NO